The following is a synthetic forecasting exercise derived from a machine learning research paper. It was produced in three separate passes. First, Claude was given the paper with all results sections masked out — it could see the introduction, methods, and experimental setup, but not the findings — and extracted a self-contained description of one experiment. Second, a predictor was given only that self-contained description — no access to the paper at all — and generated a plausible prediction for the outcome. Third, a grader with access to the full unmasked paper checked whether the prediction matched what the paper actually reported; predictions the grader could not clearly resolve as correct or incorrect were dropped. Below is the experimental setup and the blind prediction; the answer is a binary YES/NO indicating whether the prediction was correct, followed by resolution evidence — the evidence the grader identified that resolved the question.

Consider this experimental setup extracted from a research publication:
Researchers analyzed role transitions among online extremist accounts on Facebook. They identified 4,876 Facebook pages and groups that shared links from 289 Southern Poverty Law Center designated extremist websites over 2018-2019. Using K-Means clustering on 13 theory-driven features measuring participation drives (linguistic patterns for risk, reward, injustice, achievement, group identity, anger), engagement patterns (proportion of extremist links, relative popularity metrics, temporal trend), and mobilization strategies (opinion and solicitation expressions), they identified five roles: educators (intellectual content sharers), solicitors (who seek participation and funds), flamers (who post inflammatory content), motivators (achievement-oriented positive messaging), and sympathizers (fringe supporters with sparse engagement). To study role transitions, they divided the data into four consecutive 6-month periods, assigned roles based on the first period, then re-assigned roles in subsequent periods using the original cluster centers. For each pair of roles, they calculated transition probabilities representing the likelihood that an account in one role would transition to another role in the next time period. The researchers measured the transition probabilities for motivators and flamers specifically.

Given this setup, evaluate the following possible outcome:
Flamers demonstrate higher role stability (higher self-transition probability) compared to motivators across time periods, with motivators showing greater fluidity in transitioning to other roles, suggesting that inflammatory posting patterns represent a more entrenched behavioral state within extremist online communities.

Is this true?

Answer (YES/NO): YES